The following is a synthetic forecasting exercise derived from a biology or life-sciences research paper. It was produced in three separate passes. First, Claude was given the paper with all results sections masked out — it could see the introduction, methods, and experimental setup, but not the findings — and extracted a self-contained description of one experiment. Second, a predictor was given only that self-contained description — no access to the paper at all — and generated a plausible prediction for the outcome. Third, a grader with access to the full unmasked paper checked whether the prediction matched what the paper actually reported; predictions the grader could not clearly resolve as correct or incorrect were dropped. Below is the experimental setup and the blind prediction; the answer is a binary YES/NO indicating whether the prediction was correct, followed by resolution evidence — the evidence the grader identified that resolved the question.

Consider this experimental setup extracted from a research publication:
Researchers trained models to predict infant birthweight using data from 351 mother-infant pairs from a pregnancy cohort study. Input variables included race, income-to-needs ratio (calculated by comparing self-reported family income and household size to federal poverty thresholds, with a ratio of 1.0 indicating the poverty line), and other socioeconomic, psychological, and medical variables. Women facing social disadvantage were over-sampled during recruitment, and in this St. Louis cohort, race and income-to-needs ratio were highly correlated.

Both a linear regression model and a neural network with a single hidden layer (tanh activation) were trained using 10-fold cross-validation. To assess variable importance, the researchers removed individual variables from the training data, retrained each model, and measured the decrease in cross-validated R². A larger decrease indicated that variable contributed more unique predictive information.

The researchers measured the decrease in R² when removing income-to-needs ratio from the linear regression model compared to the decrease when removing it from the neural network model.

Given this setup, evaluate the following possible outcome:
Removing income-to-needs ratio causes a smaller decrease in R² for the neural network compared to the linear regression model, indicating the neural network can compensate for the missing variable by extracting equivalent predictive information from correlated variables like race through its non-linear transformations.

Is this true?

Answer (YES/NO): NO